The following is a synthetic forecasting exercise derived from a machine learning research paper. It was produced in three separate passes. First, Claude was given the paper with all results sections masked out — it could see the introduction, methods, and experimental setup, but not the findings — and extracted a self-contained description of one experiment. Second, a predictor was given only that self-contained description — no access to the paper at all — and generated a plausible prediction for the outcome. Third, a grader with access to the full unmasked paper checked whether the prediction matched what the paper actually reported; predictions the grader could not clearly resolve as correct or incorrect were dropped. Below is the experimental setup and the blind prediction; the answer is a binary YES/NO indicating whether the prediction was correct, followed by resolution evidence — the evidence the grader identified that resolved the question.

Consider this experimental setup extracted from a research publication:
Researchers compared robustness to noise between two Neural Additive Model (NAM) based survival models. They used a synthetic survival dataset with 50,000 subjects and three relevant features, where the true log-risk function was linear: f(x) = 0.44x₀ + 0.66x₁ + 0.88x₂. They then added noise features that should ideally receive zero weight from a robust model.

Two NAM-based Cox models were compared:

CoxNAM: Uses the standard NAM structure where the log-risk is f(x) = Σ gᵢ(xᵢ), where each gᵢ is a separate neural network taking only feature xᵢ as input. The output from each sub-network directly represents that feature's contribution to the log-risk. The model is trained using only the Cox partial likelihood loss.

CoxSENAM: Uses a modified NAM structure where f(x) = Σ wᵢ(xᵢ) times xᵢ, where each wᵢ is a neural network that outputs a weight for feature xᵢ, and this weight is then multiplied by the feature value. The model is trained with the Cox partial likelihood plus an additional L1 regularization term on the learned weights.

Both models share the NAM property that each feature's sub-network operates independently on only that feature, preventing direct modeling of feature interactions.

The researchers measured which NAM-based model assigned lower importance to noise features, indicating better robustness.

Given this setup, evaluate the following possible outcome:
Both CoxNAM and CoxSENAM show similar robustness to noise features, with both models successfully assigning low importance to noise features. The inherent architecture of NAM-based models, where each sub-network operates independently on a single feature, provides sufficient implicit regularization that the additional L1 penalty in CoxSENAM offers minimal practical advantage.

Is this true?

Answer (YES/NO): NO